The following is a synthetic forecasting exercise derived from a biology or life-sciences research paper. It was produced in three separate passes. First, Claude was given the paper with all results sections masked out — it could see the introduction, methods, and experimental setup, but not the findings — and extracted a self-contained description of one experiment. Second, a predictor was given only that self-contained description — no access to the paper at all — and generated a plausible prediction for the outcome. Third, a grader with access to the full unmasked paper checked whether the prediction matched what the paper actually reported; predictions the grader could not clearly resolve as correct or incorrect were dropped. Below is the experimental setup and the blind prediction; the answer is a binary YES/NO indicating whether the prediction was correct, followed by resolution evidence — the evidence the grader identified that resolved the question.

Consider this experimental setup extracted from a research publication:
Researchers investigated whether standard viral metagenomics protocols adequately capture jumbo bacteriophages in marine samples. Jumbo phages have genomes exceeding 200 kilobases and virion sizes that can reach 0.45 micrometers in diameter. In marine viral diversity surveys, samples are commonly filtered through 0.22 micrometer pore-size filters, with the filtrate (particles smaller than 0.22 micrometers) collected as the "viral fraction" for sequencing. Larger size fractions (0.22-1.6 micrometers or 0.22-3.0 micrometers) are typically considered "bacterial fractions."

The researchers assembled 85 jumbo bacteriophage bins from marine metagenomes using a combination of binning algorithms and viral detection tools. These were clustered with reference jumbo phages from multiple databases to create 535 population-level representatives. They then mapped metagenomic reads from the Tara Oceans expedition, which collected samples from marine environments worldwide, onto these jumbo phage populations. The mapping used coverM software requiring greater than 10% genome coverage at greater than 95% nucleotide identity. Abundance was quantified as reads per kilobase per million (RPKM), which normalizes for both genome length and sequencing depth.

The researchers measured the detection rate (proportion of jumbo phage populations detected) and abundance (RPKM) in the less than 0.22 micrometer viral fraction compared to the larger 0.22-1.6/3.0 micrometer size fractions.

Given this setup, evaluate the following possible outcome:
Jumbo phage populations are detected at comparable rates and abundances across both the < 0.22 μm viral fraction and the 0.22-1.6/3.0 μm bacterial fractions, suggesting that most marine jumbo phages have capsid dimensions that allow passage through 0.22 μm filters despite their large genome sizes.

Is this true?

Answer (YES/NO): NO